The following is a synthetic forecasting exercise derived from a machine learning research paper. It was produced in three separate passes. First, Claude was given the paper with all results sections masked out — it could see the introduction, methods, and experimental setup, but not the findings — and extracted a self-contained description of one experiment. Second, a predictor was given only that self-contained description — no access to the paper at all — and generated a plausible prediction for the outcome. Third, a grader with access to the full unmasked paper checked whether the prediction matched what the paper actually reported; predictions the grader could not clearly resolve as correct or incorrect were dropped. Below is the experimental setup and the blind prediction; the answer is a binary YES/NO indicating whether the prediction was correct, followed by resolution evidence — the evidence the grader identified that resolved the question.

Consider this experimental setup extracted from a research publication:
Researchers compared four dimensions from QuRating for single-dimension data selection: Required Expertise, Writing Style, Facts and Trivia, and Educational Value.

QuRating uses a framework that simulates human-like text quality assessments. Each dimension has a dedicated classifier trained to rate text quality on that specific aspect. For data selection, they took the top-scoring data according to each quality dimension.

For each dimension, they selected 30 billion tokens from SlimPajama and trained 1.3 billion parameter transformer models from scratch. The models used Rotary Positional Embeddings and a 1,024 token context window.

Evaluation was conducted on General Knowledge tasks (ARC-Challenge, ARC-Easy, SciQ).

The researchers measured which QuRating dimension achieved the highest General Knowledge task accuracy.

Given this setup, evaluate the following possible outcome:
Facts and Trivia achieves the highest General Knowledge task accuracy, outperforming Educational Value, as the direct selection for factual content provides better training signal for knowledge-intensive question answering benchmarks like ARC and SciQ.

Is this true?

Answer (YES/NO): NO